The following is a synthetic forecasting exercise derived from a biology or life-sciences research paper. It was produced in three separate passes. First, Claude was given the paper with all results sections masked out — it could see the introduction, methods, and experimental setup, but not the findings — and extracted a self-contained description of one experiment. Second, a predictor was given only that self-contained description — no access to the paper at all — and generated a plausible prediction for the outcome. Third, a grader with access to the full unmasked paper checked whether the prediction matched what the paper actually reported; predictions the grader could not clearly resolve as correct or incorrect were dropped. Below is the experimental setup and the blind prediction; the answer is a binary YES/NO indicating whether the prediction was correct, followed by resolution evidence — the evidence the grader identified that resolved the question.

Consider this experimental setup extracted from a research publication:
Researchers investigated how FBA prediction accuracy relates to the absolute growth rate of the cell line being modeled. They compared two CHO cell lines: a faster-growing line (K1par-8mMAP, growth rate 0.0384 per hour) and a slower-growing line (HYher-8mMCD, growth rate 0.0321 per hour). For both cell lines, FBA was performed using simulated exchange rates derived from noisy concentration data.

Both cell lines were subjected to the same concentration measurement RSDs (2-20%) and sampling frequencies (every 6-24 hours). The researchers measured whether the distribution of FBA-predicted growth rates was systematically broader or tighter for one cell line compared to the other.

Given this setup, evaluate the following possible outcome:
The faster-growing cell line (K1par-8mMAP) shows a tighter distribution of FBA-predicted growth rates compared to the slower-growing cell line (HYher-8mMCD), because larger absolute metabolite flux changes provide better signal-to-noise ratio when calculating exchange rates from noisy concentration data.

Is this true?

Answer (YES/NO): YES